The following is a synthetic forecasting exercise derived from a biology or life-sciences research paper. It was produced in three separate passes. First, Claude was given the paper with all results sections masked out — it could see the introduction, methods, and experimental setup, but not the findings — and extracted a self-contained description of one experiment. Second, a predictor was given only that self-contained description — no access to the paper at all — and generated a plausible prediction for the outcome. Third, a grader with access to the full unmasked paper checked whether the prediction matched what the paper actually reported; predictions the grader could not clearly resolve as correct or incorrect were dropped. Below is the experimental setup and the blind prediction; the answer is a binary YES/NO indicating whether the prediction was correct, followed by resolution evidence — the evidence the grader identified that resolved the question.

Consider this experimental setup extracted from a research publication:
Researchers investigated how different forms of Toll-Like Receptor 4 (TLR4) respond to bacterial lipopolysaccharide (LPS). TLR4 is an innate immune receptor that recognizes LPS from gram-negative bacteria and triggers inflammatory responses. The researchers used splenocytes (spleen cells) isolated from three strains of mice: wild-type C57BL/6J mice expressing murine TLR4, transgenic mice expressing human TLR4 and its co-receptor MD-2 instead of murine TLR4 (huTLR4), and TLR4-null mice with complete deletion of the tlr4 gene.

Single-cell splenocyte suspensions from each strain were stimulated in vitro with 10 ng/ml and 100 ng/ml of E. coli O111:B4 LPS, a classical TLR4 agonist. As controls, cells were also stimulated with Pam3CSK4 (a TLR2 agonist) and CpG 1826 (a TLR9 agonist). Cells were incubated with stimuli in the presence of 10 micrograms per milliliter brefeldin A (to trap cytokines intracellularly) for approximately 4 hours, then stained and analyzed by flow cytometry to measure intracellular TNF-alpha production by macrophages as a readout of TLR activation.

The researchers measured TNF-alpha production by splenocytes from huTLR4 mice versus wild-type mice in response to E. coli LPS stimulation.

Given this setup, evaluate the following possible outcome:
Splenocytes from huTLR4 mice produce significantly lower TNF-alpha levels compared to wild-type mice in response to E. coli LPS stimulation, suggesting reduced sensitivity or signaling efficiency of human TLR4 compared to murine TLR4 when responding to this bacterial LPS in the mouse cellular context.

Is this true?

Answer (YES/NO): NO